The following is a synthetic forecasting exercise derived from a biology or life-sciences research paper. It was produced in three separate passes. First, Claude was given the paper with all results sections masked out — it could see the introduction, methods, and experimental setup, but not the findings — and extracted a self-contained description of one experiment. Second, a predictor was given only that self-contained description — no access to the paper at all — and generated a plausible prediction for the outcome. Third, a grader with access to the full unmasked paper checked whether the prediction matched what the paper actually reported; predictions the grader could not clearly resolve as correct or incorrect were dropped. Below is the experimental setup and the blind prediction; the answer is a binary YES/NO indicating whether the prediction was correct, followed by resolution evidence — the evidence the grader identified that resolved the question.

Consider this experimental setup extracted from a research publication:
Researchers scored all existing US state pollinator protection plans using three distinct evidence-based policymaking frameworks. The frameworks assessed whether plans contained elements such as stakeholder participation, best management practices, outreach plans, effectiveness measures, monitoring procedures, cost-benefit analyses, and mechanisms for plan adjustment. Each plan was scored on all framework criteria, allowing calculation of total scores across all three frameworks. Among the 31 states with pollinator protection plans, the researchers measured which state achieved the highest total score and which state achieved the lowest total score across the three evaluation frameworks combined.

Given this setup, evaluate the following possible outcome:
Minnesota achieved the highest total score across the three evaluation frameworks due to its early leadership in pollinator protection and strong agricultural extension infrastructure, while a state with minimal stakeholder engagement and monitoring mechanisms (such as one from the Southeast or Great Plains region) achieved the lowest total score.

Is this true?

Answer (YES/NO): NO